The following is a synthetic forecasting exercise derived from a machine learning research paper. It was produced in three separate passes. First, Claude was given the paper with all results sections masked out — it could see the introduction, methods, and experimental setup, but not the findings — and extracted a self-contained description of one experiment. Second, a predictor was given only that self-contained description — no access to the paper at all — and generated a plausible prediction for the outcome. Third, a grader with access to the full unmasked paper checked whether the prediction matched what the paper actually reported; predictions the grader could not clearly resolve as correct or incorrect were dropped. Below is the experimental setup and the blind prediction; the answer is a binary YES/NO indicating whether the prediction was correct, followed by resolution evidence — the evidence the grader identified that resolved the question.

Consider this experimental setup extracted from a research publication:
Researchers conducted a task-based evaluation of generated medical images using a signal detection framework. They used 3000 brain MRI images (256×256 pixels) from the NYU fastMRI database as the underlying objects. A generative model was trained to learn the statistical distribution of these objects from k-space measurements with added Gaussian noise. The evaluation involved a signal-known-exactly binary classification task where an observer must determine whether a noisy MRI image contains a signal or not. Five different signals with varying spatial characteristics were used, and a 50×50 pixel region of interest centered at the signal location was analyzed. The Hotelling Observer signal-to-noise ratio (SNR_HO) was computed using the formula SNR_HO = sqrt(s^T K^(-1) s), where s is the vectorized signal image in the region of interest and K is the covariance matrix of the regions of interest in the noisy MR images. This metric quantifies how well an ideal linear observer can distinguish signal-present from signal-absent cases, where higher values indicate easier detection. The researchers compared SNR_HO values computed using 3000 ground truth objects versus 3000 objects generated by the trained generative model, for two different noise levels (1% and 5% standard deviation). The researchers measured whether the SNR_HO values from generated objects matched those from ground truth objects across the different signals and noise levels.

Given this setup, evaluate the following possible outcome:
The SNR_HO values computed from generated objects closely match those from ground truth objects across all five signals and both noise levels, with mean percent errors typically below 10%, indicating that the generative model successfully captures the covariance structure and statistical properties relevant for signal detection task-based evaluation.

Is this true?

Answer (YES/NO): NO